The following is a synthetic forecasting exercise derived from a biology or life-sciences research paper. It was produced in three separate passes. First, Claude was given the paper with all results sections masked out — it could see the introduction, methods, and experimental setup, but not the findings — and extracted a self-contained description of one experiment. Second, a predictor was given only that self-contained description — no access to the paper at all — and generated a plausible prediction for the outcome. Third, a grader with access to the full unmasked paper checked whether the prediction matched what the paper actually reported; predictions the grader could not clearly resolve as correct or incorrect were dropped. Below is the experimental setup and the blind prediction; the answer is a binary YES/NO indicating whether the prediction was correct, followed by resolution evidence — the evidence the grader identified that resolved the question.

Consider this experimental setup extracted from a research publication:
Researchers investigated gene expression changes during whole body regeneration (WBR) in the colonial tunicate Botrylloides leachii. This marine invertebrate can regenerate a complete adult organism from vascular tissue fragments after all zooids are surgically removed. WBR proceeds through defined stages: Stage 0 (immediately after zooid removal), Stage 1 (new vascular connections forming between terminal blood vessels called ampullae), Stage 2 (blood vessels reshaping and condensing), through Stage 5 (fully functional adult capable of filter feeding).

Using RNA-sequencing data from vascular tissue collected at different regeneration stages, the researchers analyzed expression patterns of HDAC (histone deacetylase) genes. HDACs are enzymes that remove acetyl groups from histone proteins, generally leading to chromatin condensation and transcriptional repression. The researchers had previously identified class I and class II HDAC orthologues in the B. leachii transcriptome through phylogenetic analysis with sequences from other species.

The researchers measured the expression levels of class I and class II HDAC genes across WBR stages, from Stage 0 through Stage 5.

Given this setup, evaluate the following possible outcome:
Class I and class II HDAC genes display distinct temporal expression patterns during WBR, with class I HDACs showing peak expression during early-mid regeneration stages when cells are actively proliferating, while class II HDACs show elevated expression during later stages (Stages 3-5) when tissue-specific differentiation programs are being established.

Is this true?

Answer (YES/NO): NO